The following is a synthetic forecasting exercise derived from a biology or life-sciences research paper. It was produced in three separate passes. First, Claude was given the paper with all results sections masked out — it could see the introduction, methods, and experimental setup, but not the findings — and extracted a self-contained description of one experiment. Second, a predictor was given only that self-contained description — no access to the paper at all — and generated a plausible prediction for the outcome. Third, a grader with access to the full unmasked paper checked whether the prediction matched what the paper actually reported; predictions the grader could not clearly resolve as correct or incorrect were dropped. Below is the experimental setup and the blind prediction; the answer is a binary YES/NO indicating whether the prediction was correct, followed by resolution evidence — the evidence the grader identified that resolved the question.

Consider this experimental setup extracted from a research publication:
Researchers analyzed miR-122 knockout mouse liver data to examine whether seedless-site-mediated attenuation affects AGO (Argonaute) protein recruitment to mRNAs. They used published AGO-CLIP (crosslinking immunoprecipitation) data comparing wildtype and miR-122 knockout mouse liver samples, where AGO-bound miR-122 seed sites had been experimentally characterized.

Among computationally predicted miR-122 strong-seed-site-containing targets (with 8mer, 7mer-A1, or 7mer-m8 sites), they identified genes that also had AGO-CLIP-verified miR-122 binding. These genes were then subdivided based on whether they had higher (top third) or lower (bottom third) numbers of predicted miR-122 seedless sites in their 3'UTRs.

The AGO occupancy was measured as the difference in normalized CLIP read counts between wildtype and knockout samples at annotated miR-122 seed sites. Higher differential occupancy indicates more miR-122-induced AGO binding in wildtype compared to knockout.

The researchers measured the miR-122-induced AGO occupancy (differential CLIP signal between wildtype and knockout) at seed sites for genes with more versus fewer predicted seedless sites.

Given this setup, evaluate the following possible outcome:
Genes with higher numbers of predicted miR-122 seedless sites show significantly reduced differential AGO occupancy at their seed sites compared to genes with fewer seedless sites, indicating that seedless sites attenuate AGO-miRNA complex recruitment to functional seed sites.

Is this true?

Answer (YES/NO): YES